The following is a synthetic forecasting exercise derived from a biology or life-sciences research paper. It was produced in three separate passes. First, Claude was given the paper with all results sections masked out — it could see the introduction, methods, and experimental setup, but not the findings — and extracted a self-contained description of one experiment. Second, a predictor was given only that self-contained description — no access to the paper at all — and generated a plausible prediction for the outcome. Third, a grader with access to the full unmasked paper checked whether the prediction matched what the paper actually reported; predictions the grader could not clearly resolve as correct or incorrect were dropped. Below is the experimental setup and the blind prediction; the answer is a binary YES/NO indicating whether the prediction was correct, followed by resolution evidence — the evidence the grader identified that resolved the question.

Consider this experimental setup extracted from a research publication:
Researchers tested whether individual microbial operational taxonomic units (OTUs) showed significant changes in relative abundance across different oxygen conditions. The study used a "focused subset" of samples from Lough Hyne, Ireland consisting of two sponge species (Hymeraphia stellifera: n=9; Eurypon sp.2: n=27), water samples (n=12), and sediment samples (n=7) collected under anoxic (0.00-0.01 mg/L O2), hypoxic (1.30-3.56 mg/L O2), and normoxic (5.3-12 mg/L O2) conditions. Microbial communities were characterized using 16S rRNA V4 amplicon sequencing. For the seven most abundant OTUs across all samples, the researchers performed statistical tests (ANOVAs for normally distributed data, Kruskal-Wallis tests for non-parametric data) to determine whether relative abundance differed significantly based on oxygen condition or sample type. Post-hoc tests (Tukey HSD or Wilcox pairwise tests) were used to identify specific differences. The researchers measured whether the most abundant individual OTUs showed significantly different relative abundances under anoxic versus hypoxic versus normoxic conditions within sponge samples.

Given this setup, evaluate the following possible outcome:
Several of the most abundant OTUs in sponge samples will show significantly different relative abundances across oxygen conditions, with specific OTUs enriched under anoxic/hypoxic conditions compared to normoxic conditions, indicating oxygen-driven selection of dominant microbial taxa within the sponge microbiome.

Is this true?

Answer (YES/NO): NO